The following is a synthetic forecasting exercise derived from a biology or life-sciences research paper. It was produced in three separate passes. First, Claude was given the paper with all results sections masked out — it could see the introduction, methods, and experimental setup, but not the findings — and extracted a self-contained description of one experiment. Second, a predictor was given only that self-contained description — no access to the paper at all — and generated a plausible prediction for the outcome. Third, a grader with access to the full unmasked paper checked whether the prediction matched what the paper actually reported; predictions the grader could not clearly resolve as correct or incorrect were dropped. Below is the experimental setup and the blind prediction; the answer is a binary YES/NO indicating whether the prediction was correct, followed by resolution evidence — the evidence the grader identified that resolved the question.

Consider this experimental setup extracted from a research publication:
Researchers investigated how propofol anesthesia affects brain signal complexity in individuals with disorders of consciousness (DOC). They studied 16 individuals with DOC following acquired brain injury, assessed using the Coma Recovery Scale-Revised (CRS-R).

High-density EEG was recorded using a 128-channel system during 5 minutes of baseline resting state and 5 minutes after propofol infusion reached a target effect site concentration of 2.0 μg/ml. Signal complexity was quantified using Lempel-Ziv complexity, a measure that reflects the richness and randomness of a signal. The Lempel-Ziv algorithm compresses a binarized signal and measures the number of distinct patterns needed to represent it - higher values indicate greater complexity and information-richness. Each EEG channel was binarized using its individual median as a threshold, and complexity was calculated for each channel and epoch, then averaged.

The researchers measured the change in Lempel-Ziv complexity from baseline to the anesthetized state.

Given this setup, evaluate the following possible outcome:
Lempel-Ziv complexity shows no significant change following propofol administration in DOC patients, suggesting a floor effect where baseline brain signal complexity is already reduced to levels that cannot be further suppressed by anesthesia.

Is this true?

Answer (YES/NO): NO